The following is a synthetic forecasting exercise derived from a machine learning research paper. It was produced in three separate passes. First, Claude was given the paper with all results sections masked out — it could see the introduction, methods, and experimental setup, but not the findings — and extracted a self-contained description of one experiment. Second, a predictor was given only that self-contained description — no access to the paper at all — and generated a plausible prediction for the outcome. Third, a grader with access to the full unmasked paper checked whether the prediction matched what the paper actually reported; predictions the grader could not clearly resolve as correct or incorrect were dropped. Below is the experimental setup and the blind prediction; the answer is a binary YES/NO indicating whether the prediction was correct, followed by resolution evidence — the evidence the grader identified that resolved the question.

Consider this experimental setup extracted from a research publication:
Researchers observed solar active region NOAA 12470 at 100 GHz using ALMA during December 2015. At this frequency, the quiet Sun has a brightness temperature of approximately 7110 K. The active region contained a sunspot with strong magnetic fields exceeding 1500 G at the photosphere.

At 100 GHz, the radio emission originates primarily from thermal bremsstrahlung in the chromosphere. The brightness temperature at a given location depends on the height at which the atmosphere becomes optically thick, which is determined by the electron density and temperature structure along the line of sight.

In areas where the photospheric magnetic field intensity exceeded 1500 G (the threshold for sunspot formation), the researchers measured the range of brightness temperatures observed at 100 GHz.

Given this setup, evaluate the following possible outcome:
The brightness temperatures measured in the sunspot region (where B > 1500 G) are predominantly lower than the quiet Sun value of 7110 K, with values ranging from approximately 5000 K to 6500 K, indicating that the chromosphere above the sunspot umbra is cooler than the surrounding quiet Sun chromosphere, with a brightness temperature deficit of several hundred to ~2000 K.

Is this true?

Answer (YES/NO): NO